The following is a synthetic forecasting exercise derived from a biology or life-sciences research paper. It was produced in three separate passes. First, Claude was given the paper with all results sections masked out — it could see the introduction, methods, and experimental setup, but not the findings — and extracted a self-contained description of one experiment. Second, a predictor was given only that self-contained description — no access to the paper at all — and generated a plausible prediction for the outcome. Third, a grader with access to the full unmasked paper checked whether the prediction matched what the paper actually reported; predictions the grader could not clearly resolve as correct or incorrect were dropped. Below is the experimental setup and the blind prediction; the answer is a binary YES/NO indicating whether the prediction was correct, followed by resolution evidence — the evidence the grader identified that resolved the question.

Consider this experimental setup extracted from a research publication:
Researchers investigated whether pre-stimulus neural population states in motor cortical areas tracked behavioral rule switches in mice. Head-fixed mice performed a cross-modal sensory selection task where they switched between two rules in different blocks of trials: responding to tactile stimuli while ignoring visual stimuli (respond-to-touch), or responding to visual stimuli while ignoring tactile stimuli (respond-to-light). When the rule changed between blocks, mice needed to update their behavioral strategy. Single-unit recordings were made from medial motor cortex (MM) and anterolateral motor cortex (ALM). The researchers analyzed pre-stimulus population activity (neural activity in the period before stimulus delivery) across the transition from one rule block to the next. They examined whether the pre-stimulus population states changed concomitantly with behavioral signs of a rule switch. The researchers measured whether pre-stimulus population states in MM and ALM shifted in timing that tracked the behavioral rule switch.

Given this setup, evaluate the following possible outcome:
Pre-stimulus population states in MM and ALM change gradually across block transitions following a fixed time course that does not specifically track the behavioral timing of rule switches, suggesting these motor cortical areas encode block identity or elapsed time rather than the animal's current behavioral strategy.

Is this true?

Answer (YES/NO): NO